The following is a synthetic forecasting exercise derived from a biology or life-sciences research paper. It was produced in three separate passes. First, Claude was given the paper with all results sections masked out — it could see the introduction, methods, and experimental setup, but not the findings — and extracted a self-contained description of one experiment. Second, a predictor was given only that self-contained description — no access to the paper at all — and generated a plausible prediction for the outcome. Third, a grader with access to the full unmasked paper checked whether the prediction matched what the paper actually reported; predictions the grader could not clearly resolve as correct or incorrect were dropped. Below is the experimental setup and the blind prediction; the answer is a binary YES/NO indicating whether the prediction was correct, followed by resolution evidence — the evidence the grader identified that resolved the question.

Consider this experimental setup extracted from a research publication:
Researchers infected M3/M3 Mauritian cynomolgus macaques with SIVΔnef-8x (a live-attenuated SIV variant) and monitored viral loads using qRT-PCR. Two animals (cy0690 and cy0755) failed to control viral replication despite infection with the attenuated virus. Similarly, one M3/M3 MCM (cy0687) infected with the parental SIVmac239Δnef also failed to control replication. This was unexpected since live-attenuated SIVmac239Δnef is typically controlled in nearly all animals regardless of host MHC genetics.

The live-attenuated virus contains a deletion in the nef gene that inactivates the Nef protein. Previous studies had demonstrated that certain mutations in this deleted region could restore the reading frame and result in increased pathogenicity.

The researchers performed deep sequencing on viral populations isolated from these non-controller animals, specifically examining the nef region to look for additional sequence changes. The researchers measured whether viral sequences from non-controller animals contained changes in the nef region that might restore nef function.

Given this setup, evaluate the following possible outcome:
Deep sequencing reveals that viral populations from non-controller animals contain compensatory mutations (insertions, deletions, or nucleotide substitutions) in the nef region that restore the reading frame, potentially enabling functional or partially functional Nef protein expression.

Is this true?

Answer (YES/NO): YES